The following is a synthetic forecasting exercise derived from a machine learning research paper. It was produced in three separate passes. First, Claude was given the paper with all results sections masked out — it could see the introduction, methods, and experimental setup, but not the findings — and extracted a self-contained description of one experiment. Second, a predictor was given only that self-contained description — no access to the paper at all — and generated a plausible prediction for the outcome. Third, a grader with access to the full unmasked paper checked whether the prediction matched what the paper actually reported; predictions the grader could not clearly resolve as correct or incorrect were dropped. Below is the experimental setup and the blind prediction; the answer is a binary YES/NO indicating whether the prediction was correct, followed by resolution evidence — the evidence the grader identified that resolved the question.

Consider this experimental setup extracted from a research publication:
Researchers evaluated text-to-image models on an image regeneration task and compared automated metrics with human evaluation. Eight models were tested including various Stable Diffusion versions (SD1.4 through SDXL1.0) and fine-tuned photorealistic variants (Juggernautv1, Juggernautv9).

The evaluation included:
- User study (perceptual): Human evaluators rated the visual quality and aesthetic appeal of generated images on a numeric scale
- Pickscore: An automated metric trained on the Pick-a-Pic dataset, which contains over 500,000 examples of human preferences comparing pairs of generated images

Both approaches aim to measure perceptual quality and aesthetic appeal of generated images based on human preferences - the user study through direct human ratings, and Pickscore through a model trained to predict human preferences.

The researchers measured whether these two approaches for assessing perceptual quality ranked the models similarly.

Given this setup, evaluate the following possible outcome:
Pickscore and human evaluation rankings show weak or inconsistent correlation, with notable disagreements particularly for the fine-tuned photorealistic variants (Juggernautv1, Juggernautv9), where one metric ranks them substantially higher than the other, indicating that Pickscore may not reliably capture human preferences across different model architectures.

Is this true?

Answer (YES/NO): NO